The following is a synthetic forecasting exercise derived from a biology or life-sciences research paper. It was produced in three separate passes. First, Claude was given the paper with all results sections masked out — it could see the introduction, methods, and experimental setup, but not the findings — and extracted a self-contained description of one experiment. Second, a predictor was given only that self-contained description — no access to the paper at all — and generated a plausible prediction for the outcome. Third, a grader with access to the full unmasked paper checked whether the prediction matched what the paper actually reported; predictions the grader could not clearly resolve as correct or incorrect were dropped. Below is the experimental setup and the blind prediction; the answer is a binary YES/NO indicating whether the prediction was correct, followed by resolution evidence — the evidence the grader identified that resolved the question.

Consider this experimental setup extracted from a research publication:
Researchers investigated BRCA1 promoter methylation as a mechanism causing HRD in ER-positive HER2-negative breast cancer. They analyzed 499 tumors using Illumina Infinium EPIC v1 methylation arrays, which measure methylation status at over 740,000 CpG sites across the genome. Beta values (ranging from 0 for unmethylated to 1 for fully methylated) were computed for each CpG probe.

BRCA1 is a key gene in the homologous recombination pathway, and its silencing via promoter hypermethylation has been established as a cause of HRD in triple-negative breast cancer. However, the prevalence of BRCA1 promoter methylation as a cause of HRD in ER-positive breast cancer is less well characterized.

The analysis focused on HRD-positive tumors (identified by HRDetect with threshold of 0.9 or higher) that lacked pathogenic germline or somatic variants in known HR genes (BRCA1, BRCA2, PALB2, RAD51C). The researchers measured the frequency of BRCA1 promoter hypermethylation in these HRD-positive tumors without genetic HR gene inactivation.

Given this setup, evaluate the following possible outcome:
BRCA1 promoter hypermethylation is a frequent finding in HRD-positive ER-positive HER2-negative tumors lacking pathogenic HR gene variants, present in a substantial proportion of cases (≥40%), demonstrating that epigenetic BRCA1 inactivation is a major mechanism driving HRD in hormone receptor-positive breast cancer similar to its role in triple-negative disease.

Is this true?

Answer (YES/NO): NO